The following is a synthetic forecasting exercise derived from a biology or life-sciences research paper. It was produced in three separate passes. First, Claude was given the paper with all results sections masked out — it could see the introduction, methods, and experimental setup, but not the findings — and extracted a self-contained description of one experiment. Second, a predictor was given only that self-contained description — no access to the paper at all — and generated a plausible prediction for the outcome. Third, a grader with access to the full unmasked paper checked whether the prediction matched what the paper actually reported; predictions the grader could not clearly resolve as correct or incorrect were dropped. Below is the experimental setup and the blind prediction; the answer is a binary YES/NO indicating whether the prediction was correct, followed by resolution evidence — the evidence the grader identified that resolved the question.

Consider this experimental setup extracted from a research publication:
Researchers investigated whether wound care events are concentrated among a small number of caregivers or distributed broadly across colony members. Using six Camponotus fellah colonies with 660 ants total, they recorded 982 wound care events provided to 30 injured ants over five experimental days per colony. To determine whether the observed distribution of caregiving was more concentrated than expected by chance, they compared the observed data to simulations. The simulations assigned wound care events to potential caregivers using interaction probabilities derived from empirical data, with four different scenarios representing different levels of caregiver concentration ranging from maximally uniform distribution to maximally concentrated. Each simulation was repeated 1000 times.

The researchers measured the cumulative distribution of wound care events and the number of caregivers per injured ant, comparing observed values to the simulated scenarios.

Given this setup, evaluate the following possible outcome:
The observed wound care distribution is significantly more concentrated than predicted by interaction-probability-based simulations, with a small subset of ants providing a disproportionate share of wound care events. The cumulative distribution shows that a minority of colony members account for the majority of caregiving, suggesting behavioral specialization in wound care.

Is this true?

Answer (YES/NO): NO